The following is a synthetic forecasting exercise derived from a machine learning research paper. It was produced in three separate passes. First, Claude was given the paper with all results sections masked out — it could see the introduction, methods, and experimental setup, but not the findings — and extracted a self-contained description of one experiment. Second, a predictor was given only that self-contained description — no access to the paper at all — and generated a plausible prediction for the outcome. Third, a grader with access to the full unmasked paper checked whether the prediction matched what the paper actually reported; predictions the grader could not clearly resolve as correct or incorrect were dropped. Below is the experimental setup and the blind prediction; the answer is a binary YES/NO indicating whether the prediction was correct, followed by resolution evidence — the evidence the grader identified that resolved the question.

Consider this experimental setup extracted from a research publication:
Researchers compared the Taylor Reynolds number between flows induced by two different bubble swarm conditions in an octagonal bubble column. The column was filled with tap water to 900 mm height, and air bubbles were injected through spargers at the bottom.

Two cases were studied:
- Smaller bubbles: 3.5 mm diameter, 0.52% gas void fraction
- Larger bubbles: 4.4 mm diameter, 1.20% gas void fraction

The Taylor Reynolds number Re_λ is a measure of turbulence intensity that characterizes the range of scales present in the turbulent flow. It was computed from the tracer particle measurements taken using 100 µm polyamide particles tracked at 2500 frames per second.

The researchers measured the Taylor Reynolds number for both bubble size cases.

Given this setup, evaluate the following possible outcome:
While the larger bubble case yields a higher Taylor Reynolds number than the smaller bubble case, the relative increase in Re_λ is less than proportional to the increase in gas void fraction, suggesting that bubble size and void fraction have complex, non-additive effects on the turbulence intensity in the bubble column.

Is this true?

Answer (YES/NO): YES